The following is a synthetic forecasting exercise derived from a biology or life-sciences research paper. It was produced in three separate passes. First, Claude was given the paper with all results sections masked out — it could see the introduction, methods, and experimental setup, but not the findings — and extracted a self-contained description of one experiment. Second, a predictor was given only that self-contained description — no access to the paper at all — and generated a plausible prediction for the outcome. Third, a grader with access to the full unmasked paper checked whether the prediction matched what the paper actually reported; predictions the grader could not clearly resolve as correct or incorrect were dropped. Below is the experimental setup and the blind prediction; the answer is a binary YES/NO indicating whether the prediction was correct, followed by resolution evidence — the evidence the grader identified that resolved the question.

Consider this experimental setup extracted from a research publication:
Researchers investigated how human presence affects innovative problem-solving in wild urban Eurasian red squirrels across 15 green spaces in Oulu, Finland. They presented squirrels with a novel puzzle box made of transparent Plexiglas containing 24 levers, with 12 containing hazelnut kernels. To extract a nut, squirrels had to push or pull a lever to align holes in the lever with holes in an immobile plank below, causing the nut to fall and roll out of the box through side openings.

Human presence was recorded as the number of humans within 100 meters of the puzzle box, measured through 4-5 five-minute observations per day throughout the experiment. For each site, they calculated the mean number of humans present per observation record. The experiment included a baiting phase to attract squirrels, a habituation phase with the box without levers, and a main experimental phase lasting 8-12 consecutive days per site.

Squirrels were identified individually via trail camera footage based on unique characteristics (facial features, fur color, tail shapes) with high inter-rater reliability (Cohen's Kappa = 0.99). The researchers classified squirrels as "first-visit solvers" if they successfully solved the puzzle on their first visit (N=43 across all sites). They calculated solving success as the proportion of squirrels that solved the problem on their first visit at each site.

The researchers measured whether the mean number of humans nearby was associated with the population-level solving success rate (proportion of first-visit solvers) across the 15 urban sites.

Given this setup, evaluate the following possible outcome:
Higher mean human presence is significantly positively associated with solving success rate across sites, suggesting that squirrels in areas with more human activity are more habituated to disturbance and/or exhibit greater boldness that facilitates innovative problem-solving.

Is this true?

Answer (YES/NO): NO